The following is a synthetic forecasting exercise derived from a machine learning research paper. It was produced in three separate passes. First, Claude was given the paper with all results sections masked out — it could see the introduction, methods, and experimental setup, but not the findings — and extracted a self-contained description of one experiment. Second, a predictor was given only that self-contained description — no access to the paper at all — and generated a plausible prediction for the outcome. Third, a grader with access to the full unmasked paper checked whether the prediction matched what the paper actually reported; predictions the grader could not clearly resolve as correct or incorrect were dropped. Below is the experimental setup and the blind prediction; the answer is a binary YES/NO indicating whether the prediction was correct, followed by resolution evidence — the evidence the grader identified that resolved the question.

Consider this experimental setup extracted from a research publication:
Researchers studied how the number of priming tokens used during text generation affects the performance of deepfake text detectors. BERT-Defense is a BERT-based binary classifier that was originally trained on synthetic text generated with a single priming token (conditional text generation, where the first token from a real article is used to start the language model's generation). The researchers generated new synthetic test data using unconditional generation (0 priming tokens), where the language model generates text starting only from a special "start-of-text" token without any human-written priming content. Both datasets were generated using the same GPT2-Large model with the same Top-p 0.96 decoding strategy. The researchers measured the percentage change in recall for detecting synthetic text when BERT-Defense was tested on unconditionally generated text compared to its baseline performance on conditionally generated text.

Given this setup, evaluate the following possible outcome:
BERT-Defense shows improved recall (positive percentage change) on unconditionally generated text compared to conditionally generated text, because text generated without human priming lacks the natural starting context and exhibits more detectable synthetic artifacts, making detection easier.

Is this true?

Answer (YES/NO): NO